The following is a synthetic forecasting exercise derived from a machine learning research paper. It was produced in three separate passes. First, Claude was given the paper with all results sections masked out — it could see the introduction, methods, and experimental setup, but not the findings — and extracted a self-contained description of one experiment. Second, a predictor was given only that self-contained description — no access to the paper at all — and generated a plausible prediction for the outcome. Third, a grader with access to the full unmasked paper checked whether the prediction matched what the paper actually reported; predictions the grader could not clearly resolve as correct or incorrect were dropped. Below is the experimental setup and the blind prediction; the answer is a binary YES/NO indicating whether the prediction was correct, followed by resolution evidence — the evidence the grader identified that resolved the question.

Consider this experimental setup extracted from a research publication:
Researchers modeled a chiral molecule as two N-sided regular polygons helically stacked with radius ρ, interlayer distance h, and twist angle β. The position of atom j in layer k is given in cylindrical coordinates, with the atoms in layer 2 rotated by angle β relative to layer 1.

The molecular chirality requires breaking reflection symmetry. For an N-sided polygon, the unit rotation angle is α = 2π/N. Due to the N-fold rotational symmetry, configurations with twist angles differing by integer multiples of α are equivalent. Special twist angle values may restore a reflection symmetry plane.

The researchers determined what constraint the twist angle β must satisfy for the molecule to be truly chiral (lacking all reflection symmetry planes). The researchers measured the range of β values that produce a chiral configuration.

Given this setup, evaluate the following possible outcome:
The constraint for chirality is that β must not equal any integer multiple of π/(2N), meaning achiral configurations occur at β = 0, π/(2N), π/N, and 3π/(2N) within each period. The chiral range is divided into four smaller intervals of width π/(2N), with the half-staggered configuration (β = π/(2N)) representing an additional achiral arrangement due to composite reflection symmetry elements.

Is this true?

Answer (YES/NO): NO